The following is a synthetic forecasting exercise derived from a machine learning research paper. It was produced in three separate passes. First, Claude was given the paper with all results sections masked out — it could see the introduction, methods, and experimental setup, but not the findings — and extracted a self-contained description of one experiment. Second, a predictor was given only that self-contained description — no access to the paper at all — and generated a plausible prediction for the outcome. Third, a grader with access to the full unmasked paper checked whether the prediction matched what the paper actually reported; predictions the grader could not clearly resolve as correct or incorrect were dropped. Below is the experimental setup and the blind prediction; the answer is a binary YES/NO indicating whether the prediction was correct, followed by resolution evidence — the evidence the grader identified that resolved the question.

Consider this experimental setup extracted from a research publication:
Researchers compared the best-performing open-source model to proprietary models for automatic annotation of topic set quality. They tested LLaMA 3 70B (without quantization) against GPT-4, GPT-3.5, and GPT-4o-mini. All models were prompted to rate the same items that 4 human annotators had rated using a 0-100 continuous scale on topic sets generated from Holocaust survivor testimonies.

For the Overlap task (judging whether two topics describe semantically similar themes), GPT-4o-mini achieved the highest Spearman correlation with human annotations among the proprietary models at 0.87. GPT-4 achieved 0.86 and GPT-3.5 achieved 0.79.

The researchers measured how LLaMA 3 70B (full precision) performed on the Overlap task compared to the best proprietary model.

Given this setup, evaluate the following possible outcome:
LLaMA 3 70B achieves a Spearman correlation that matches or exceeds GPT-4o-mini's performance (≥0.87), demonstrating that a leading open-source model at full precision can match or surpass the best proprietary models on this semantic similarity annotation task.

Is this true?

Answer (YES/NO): YES